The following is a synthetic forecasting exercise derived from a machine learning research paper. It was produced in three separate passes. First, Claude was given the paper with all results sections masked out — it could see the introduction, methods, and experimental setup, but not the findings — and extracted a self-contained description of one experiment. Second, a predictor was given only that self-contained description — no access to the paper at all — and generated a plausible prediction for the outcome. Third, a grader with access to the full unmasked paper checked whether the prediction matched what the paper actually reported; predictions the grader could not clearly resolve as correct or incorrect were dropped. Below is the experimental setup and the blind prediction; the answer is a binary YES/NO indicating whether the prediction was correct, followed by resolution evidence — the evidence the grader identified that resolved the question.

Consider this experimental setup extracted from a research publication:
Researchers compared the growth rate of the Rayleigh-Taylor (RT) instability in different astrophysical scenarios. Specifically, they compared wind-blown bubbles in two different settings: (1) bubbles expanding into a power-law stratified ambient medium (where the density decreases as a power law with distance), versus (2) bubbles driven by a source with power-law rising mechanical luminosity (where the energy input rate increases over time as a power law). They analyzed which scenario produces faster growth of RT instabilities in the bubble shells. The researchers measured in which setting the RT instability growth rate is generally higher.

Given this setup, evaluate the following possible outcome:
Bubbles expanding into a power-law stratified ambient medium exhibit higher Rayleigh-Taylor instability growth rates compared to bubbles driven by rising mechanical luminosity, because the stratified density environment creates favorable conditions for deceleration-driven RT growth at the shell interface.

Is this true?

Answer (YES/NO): YES